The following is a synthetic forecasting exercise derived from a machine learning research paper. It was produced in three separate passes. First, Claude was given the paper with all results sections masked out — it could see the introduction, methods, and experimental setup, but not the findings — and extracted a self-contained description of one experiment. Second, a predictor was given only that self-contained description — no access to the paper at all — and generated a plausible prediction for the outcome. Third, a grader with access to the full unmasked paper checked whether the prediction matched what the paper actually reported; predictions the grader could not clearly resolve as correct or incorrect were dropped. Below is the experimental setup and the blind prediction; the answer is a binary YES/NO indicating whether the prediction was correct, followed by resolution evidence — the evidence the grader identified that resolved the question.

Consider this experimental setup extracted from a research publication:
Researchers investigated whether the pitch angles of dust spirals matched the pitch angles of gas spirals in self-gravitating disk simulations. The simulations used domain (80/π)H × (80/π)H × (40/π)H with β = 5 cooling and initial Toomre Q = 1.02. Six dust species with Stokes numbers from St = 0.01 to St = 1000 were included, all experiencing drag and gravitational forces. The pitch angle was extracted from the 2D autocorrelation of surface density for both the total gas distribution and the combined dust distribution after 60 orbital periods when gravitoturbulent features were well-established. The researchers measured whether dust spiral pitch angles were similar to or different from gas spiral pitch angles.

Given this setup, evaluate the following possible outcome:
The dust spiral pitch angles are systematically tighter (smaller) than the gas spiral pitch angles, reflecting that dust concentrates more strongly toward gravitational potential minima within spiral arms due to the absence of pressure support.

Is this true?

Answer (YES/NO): YES